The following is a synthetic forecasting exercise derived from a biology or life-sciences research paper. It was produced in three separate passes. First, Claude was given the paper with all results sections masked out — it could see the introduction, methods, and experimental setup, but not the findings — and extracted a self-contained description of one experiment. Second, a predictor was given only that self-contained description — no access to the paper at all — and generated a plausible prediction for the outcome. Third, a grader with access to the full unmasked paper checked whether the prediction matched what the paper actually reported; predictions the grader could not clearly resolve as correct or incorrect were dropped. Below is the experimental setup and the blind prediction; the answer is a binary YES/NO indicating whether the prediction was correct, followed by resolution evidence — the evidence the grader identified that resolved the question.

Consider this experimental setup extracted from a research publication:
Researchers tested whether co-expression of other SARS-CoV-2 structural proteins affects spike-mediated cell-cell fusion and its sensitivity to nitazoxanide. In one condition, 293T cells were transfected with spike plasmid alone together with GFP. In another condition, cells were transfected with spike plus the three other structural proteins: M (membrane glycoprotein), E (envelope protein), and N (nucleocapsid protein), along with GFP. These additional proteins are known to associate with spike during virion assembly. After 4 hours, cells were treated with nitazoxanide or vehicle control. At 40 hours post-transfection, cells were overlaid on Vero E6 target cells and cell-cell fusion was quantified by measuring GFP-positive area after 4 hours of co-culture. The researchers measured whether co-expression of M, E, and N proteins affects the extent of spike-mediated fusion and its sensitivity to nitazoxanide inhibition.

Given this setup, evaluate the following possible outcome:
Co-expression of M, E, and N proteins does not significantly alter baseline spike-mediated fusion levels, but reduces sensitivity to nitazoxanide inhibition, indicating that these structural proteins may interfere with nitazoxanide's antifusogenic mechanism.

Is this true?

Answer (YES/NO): NO